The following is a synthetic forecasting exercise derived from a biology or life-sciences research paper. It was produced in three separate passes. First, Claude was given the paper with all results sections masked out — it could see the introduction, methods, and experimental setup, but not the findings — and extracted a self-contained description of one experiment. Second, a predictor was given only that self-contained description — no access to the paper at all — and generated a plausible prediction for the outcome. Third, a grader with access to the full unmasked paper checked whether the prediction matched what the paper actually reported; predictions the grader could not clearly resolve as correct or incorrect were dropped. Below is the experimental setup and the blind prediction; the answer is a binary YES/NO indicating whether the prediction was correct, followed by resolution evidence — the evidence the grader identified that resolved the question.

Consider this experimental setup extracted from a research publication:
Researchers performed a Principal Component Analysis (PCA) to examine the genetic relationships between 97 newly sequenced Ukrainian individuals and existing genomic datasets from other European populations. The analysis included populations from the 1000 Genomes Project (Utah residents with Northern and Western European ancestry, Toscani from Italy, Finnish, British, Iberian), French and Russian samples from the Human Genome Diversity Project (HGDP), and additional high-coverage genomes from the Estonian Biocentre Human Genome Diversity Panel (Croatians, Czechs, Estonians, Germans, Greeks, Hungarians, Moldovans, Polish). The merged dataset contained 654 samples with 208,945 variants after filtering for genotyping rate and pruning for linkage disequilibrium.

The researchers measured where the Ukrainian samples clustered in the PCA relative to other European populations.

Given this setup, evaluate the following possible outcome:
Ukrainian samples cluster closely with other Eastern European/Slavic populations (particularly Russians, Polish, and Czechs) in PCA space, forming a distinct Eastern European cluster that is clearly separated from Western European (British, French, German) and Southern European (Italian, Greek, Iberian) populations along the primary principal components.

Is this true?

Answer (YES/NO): NO